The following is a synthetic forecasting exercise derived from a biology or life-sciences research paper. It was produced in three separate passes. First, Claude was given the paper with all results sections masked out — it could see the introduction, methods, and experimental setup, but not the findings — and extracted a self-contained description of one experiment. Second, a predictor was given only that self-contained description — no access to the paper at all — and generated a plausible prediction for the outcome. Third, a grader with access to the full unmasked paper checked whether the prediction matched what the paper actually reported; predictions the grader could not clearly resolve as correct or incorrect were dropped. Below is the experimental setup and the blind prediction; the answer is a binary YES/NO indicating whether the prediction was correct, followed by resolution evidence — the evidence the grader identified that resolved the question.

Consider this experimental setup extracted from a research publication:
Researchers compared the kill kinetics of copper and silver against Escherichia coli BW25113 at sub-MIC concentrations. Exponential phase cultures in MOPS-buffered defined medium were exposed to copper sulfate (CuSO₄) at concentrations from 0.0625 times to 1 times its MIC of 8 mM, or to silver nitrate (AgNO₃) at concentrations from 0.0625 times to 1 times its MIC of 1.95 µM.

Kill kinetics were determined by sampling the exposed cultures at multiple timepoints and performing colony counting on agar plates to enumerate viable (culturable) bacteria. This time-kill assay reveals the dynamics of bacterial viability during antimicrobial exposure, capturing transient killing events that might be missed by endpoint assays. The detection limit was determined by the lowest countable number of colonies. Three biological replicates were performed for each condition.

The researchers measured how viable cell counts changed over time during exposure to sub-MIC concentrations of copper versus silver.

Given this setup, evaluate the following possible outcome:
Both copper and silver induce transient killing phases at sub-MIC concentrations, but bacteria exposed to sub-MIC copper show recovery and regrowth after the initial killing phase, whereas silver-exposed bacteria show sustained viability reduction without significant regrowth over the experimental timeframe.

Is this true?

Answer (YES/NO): NO